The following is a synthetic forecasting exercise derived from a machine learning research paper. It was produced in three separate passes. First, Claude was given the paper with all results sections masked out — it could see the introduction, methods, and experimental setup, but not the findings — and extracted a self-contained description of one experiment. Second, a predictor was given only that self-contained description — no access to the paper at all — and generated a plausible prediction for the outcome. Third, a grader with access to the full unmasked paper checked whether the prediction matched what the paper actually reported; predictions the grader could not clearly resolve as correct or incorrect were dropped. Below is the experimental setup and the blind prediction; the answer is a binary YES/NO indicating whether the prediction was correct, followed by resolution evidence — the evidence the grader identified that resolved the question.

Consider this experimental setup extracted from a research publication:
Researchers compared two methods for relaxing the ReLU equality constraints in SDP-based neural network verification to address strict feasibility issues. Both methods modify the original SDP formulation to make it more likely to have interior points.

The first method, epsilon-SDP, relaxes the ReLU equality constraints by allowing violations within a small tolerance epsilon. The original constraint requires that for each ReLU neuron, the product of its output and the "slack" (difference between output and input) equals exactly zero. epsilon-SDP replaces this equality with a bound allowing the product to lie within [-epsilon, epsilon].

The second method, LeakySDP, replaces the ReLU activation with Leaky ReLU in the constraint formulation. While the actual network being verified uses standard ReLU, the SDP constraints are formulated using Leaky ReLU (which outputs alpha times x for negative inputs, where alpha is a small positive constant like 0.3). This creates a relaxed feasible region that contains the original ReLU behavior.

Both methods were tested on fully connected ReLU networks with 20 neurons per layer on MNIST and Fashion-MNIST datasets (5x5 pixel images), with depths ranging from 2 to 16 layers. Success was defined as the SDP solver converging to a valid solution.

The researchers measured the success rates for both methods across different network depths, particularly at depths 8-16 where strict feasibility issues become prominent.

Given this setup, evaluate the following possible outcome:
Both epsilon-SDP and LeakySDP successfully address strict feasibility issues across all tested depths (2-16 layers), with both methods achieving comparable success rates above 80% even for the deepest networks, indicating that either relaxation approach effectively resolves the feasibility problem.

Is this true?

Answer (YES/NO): NO